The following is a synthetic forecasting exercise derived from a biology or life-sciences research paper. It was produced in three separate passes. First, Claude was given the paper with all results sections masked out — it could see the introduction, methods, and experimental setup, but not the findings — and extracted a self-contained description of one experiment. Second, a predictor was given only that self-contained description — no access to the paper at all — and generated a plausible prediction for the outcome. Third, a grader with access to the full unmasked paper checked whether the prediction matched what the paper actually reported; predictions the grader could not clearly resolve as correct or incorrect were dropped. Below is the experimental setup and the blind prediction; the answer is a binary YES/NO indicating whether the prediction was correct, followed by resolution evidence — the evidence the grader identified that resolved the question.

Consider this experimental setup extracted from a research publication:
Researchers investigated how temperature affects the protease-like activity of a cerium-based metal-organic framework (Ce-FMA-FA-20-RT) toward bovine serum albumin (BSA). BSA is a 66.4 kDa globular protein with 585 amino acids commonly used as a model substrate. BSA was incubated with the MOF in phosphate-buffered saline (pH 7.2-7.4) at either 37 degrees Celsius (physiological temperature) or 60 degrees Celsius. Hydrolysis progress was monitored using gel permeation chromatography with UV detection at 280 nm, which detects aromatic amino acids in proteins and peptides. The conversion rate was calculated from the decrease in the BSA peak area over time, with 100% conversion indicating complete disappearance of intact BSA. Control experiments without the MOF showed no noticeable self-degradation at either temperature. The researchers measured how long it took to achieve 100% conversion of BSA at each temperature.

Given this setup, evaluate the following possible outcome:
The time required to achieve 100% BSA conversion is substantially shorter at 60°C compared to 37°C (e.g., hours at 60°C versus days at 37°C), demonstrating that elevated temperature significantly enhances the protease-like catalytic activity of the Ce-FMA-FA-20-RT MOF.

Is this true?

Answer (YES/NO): YES